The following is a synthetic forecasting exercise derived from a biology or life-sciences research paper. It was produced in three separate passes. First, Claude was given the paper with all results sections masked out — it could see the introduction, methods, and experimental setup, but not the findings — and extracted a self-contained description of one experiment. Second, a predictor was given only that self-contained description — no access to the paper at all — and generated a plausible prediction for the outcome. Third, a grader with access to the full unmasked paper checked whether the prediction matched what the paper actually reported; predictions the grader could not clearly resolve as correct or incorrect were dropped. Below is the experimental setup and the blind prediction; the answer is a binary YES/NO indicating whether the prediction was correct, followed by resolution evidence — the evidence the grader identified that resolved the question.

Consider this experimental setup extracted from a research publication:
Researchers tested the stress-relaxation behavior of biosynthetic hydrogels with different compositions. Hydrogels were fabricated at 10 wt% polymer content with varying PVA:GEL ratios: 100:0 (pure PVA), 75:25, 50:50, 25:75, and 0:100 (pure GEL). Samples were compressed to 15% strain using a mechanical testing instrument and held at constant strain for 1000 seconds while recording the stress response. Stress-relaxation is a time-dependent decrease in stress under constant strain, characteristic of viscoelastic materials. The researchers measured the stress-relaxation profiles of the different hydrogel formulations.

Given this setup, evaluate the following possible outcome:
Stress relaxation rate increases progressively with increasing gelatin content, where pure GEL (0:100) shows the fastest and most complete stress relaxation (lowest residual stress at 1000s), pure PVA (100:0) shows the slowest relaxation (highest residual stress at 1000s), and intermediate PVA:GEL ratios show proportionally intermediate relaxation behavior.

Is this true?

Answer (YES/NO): NO